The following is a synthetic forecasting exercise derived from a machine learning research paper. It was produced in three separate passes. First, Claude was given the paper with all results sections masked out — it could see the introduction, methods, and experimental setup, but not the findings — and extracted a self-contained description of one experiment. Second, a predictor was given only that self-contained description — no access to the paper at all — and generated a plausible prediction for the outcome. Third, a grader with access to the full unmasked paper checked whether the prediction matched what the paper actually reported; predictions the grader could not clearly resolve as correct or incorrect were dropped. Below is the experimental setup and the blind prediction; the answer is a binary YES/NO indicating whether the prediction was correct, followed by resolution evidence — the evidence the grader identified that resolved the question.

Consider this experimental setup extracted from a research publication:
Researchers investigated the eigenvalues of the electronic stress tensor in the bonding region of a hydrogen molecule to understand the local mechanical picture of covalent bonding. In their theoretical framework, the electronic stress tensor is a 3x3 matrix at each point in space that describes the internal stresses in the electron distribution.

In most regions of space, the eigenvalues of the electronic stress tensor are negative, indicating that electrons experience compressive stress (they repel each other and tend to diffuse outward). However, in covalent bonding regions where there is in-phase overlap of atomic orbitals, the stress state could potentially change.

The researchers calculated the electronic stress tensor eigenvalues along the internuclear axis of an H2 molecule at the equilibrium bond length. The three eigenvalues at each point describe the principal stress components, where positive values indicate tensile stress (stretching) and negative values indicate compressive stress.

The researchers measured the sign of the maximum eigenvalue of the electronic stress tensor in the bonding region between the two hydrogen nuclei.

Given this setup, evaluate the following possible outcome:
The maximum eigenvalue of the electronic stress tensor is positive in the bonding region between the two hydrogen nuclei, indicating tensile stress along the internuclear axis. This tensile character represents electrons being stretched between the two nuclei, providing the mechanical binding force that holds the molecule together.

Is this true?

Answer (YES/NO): YES